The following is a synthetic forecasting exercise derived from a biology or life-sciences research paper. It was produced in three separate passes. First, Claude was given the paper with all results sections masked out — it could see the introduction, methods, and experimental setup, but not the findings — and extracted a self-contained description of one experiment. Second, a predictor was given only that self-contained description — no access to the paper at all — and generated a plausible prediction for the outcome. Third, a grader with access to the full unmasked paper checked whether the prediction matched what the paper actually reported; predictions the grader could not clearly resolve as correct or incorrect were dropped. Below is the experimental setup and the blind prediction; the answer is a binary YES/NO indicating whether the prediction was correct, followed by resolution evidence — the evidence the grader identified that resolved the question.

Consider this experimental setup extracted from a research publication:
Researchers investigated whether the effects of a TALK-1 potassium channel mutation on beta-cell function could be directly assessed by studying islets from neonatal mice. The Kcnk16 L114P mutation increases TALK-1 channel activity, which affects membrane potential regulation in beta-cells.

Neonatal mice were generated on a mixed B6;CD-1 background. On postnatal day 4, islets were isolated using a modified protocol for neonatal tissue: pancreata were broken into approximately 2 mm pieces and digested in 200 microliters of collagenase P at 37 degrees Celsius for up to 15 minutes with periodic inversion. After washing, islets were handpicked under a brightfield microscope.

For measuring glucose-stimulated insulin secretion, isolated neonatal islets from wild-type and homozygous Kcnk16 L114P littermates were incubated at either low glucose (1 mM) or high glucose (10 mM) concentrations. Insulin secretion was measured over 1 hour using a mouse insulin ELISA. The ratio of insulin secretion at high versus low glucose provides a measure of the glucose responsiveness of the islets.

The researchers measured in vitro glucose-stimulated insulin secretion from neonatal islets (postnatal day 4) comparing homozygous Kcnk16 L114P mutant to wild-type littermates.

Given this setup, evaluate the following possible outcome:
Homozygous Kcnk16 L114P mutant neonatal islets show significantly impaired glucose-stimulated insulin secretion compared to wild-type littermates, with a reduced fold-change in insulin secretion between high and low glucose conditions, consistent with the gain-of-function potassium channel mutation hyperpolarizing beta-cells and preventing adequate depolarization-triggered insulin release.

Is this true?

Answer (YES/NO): YES